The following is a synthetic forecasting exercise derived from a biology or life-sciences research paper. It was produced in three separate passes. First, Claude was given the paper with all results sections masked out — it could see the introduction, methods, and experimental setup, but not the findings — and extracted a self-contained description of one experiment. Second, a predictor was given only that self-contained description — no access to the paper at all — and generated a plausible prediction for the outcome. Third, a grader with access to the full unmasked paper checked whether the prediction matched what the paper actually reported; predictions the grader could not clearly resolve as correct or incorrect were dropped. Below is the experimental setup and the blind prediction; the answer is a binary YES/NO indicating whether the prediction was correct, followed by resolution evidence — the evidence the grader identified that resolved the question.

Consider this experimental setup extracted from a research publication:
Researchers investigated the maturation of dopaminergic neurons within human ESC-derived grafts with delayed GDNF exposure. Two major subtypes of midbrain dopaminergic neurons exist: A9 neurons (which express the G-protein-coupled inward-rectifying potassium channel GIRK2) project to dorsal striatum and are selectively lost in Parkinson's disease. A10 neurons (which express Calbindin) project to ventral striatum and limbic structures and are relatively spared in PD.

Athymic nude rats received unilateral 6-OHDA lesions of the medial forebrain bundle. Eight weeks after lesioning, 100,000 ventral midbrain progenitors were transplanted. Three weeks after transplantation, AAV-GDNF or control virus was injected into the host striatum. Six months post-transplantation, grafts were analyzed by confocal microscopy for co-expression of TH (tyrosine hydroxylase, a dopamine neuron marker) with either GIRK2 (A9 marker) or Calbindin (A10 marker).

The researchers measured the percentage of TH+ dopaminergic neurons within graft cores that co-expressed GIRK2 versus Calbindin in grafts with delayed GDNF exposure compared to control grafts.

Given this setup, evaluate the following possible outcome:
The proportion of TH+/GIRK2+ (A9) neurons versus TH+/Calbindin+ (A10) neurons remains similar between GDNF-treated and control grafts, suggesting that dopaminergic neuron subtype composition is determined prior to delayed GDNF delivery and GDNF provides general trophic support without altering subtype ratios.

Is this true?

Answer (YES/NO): YES